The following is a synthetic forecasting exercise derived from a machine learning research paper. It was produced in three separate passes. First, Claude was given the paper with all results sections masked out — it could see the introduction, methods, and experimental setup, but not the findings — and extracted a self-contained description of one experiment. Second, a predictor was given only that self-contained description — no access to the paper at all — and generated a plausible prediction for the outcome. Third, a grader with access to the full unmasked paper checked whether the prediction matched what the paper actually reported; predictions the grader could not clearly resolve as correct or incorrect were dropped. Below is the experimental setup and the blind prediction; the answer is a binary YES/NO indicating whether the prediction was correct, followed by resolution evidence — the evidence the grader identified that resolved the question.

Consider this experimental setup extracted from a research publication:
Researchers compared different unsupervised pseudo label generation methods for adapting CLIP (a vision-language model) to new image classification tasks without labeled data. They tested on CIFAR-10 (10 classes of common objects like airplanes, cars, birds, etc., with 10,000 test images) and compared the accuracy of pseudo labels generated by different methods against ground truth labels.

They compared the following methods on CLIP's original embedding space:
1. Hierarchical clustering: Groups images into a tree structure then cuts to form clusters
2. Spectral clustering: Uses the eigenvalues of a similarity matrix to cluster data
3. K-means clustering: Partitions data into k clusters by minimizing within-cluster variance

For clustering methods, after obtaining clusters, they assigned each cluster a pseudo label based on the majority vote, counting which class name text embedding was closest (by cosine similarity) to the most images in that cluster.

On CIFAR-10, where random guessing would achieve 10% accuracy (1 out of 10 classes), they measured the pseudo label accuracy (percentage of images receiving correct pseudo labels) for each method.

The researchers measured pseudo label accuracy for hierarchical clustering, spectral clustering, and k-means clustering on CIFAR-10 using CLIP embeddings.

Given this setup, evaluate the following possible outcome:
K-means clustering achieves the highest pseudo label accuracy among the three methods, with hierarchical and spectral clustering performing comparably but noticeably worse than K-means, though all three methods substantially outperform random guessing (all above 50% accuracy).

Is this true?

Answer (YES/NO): NO